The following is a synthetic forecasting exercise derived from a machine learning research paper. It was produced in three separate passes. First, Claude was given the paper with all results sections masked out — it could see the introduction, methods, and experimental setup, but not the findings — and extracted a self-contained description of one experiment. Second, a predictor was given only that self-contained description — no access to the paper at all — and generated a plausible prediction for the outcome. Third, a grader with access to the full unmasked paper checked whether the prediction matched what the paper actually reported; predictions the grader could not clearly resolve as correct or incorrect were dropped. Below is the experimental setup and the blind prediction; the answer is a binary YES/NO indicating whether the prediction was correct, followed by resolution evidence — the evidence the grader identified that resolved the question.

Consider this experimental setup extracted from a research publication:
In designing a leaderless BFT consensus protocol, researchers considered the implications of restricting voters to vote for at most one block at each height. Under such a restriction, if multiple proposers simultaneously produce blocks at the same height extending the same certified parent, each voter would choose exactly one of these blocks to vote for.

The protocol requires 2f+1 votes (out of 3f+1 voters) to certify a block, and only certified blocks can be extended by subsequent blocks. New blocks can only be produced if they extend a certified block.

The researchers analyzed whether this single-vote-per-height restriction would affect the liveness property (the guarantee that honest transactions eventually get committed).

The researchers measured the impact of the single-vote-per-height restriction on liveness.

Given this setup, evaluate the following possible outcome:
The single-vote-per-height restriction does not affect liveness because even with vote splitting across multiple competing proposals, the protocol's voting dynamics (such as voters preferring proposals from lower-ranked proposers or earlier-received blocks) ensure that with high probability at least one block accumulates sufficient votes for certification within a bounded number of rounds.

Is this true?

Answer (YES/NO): NO